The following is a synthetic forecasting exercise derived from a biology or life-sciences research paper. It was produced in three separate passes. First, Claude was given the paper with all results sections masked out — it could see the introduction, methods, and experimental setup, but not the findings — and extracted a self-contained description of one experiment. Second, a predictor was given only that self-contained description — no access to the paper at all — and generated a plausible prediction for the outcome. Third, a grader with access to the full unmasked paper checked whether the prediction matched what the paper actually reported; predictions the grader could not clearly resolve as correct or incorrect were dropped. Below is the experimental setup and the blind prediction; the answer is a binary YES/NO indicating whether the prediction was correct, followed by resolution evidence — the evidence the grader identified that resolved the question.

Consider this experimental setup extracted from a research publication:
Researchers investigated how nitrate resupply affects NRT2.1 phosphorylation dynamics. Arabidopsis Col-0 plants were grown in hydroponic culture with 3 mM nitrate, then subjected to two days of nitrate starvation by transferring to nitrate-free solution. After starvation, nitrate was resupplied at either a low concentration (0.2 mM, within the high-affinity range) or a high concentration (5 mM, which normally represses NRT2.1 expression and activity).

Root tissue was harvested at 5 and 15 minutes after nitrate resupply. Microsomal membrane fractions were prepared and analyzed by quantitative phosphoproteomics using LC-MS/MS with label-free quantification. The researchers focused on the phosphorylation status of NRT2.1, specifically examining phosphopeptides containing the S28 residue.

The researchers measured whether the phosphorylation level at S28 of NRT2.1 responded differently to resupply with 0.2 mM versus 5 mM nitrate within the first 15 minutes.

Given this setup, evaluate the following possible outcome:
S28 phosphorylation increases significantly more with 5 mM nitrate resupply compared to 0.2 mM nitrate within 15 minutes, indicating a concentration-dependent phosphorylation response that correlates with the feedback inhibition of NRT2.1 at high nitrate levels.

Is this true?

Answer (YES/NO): NO